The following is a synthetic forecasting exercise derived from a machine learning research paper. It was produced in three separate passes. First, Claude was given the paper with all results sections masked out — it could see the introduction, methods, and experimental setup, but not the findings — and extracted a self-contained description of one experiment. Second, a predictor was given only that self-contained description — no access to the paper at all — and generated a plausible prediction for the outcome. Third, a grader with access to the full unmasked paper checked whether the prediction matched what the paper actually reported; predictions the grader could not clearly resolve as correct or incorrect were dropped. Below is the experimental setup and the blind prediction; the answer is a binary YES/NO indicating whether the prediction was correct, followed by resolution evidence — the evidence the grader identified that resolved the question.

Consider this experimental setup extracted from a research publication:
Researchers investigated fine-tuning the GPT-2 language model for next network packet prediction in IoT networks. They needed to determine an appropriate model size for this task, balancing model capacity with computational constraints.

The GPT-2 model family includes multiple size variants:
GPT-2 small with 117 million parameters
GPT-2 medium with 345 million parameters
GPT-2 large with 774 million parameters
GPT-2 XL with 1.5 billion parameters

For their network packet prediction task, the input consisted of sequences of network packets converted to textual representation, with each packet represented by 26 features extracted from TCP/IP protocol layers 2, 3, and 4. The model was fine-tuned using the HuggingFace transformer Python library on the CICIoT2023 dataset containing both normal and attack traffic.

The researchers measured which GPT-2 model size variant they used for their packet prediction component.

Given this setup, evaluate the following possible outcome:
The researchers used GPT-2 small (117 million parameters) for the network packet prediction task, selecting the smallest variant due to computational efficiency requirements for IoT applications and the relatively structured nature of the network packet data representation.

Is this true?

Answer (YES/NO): YES